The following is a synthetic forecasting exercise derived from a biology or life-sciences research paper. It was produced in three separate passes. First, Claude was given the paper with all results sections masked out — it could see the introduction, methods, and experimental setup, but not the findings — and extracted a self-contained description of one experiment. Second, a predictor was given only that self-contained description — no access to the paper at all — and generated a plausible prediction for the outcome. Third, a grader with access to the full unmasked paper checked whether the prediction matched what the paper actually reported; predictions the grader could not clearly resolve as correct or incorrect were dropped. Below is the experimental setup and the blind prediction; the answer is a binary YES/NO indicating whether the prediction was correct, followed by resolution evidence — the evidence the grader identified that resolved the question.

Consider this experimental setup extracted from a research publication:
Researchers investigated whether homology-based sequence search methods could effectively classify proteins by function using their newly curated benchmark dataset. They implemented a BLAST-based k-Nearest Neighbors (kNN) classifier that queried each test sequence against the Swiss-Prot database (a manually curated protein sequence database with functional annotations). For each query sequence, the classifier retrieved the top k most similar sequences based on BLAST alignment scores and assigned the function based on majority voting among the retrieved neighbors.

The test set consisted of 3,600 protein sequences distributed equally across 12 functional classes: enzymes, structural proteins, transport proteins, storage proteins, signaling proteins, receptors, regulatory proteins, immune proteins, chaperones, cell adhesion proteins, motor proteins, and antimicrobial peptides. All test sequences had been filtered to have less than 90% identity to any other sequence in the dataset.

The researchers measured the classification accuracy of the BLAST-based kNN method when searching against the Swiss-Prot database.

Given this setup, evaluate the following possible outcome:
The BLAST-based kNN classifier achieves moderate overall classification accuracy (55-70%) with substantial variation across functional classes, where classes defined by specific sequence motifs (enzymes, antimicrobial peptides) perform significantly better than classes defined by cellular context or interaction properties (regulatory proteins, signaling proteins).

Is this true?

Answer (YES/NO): NO